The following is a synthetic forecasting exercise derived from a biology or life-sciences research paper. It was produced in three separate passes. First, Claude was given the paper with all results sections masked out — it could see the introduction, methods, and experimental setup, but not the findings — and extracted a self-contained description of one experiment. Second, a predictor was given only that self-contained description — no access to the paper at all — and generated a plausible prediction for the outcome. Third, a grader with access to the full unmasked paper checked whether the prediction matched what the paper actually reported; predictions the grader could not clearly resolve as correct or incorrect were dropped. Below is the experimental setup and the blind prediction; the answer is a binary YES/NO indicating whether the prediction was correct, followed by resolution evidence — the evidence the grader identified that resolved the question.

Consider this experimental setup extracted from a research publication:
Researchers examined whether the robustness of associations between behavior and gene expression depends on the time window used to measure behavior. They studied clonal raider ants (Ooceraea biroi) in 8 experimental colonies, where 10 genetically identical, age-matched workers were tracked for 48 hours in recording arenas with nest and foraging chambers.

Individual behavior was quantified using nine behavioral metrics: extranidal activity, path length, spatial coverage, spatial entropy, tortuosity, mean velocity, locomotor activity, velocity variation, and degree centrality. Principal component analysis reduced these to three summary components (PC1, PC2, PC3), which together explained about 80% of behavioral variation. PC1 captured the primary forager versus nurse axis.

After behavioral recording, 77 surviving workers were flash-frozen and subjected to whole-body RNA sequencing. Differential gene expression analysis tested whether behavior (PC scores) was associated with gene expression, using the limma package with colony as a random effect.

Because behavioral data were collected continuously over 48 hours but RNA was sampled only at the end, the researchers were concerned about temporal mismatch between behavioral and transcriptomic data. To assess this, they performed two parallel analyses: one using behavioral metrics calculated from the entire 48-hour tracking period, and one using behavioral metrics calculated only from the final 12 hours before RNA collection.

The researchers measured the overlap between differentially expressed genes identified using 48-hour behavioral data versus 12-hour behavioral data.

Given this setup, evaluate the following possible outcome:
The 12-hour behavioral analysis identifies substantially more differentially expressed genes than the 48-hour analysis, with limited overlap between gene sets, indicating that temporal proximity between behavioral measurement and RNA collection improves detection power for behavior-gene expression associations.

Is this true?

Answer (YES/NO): NO